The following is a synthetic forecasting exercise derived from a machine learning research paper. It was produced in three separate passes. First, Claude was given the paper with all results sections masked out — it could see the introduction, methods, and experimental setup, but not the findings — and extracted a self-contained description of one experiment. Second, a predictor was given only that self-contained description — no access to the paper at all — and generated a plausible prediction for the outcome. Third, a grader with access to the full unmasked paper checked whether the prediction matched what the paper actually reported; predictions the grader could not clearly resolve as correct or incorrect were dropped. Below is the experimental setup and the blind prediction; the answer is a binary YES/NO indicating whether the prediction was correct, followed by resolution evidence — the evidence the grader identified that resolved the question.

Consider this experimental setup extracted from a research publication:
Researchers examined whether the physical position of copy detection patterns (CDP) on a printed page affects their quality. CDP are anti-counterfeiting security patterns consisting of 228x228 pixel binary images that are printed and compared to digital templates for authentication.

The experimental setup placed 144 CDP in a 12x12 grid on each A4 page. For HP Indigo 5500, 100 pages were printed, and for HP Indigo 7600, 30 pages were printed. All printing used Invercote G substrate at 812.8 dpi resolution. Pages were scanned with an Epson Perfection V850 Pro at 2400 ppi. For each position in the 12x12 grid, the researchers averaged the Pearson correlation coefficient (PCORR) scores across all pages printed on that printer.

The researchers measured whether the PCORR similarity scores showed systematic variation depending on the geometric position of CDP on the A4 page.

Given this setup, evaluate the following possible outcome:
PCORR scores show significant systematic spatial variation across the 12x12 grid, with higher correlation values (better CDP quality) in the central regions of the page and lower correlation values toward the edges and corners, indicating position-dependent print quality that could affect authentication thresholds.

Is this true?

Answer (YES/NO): NO